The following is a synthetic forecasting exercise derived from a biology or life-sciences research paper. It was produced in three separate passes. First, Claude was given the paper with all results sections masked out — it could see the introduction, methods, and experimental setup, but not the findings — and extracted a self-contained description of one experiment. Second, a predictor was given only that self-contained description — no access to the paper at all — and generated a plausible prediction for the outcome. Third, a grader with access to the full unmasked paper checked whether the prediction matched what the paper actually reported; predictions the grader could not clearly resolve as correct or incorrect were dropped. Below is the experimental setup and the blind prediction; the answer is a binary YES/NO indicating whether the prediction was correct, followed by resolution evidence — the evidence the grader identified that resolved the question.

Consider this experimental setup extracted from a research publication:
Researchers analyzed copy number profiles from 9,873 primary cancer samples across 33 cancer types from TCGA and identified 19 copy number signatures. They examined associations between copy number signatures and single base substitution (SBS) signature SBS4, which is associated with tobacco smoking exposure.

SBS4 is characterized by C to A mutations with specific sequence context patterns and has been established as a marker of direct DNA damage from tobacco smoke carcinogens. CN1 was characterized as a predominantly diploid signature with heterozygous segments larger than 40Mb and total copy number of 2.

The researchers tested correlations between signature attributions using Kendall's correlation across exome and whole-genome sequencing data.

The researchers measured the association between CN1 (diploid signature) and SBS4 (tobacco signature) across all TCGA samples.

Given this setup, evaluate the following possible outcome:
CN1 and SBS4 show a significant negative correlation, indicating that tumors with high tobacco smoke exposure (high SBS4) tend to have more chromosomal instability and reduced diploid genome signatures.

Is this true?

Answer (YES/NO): YES